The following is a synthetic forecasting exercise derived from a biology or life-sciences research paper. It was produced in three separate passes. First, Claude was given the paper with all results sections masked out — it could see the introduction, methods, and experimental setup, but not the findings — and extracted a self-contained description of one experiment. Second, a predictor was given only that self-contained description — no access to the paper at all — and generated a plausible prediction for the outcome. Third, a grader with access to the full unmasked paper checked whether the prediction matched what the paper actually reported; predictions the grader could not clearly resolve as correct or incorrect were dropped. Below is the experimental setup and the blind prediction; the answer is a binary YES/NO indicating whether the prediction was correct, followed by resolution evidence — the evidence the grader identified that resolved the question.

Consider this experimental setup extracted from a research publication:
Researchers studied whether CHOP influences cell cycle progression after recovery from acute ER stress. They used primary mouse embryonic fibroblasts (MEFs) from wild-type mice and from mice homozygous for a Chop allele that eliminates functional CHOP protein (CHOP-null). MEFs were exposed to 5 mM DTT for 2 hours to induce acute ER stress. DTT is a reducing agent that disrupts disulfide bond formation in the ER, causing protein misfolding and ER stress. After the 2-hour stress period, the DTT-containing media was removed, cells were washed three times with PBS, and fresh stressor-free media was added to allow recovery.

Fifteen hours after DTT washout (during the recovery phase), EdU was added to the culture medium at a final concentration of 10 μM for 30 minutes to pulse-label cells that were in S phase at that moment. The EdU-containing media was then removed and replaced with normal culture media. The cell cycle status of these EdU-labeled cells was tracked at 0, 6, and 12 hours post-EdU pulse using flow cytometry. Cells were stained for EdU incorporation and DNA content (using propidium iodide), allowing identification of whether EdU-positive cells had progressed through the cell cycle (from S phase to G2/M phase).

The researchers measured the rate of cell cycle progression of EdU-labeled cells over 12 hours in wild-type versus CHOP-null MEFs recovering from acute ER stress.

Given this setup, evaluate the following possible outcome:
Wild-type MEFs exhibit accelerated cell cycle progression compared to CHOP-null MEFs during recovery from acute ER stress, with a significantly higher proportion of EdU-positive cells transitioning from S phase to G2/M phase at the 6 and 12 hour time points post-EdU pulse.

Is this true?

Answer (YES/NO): NO